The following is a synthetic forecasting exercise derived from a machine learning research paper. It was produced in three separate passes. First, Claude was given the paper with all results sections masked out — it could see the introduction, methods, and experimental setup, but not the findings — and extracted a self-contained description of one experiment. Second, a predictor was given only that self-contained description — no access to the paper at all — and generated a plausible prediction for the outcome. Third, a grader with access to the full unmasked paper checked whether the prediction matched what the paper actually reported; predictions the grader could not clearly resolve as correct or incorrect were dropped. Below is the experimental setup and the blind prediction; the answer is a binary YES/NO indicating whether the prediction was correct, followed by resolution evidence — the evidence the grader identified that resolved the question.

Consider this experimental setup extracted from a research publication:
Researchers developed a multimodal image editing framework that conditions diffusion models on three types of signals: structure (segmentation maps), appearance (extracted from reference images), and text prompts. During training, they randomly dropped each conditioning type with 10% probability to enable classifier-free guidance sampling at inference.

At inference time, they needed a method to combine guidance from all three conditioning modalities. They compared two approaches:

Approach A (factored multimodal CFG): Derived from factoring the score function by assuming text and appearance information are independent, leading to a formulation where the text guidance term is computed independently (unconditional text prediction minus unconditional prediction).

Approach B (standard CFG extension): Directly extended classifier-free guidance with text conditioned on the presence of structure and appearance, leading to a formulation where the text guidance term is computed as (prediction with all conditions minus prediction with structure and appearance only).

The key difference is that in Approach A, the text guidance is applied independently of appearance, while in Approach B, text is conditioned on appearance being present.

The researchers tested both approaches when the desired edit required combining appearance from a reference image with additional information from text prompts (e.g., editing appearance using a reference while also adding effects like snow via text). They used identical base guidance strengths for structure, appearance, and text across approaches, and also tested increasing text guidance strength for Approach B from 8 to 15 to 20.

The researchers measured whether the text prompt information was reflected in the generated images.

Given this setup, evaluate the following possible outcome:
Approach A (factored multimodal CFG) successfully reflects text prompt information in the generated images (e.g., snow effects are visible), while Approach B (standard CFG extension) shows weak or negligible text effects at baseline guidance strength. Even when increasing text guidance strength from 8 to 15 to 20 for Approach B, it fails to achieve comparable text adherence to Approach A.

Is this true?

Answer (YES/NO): YES